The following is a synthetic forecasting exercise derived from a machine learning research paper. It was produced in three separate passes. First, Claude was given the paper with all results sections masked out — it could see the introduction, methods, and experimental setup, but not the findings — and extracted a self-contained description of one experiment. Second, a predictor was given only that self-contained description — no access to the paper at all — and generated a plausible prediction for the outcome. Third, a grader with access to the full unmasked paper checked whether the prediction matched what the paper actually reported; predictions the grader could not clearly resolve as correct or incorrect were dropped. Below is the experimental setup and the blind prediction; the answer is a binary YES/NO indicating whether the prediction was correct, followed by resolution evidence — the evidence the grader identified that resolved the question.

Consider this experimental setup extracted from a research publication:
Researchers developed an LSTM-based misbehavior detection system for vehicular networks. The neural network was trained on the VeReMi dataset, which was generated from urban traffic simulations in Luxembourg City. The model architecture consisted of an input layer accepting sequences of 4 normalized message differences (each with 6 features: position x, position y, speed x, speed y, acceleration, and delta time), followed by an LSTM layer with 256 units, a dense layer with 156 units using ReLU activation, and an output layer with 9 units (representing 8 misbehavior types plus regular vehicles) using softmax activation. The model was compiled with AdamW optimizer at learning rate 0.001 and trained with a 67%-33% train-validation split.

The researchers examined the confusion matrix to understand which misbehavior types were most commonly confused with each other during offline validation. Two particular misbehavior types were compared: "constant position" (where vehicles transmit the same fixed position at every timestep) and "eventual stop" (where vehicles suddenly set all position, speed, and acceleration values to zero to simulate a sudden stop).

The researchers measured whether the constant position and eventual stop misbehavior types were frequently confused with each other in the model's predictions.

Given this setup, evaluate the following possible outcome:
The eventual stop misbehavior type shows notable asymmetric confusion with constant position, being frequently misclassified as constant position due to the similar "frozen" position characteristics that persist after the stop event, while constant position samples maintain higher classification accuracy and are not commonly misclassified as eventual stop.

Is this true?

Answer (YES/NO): NO